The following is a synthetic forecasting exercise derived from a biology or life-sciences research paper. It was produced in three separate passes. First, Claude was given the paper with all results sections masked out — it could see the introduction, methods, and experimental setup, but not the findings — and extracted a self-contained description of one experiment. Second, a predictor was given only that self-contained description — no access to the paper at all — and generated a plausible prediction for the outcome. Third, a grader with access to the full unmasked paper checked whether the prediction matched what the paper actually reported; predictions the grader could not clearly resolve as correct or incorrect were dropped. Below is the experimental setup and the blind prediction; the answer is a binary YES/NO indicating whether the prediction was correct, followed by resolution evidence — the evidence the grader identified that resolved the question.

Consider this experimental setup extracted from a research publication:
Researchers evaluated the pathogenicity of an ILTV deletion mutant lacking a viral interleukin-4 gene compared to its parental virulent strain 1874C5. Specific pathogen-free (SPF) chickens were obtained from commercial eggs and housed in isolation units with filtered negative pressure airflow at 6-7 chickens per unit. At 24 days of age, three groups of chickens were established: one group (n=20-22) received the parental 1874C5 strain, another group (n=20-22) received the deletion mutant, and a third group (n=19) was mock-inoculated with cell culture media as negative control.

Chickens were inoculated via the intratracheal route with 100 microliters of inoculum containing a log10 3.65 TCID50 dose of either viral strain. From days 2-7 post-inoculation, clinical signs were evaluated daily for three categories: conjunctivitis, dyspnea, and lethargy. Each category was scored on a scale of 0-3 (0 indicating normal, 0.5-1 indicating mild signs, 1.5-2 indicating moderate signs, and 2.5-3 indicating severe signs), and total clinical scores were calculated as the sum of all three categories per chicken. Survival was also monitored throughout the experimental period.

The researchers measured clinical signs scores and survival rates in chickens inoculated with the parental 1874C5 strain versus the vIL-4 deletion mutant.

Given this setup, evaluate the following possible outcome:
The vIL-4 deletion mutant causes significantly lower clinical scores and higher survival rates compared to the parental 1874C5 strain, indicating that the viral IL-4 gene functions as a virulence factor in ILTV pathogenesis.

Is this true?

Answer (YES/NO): NO